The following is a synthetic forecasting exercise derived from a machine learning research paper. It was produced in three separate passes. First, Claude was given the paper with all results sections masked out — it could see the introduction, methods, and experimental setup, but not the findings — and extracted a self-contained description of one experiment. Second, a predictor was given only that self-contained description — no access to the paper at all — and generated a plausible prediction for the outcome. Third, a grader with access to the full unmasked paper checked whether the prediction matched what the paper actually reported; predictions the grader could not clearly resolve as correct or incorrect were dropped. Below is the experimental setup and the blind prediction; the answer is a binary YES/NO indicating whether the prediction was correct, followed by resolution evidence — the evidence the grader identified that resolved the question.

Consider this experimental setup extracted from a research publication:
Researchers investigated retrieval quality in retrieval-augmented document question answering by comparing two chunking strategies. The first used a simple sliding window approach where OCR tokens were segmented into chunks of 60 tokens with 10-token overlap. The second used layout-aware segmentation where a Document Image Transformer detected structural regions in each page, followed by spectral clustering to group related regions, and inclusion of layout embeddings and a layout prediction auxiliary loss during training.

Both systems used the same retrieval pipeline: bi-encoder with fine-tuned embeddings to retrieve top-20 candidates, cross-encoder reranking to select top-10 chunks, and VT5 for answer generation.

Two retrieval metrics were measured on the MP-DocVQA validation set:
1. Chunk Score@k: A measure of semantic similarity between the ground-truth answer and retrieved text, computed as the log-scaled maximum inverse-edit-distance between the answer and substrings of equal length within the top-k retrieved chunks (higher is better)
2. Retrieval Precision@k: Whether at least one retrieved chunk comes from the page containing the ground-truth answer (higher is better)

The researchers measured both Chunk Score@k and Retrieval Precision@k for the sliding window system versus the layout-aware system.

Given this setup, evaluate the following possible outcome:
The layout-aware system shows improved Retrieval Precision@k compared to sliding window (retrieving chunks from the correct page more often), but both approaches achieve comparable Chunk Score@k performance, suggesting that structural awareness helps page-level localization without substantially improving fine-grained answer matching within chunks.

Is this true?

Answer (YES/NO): NO